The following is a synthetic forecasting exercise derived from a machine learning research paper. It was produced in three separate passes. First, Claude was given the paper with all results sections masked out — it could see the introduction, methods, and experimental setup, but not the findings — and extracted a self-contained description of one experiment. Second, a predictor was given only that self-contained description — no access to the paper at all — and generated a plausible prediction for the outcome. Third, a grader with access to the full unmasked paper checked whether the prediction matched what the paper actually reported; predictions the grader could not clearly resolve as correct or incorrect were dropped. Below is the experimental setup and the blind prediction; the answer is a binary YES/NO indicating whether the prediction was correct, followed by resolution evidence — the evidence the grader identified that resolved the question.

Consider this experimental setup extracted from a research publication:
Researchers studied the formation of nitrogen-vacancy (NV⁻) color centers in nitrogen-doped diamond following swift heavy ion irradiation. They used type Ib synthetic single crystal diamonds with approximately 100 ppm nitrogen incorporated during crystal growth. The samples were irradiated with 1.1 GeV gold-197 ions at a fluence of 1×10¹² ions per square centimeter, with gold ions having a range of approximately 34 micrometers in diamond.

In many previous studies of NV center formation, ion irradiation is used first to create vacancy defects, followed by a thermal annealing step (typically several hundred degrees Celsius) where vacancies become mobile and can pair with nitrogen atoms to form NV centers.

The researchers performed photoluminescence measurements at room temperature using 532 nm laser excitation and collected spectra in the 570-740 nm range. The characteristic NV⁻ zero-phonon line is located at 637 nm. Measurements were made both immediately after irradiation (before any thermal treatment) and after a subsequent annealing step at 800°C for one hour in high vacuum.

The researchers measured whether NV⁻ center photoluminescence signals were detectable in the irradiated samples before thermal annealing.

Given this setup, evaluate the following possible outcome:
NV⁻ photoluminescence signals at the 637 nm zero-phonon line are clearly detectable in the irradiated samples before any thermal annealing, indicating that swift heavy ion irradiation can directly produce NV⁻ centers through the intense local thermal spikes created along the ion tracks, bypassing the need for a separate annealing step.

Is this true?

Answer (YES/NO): YES